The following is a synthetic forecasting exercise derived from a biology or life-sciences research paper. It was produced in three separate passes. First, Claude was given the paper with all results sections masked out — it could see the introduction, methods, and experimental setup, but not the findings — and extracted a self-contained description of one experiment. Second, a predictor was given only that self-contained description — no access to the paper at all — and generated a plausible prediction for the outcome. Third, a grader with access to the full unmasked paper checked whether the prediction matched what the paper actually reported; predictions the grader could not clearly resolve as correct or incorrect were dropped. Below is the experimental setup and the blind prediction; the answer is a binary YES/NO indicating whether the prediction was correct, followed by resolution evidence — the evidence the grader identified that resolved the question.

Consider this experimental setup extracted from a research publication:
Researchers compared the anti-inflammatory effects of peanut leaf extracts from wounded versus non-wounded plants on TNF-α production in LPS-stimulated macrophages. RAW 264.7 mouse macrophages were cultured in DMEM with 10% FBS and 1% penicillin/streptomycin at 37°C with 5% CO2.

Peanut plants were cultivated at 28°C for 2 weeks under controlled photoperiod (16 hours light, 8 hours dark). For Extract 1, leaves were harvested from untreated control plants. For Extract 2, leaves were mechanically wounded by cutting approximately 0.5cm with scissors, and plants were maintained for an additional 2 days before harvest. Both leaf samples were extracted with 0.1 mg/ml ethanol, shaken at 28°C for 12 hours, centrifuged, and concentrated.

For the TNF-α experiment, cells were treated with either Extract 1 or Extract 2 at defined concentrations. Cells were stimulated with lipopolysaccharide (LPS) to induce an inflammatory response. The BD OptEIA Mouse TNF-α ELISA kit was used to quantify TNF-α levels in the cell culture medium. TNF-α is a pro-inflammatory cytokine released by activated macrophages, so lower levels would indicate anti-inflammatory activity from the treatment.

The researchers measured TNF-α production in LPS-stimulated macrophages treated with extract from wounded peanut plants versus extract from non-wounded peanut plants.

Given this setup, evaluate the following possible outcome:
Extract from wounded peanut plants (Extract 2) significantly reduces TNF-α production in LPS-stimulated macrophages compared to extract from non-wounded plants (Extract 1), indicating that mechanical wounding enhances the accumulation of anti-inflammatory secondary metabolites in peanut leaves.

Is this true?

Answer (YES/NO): NO